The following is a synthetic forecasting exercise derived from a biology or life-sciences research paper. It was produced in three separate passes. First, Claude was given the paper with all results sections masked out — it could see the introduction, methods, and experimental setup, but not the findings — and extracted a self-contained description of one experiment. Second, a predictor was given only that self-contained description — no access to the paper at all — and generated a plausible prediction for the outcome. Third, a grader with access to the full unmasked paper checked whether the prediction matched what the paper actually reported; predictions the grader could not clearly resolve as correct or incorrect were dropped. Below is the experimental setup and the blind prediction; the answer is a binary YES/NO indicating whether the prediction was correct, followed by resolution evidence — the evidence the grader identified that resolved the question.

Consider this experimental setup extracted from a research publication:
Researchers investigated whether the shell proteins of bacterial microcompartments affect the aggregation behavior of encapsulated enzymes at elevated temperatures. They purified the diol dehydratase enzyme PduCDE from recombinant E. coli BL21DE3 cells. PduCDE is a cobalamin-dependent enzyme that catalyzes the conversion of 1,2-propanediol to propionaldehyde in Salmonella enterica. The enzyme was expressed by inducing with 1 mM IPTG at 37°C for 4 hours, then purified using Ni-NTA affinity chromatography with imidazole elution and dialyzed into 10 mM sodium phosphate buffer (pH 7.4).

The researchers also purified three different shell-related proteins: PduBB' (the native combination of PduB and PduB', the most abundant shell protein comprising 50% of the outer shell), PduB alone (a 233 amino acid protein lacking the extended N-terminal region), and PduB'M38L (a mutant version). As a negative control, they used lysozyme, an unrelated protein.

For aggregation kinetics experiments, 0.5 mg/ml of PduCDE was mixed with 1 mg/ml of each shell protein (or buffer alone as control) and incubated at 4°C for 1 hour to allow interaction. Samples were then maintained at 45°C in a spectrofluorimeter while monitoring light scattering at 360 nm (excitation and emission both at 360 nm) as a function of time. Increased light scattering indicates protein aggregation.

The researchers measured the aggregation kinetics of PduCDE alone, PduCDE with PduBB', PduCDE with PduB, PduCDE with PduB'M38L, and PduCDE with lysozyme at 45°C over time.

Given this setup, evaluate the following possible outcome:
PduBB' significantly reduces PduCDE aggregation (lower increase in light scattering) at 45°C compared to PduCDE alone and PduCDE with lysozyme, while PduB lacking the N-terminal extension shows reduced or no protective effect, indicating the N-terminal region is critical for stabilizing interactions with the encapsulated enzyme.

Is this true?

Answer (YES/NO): NO